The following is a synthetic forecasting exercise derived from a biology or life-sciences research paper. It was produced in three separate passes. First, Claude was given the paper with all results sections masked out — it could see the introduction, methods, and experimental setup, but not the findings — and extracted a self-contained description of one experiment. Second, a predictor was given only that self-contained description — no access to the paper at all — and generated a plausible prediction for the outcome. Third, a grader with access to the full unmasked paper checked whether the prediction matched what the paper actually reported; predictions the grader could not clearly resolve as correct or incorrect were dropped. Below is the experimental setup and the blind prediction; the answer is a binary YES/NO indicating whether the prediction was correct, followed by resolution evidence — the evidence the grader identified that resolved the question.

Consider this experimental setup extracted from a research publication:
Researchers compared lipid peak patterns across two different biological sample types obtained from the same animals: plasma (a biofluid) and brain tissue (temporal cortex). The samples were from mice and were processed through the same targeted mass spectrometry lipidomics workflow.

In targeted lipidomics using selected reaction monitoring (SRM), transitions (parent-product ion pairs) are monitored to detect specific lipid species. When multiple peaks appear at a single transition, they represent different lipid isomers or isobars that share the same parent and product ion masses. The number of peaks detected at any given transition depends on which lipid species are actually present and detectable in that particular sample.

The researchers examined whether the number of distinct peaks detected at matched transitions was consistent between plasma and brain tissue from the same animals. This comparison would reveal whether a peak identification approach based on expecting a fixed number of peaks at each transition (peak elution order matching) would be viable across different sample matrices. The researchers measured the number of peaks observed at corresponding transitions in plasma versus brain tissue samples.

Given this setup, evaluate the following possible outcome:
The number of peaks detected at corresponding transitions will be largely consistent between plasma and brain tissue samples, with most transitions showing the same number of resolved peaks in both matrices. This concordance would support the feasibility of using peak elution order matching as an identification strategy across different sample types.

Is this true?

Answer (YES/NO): NO